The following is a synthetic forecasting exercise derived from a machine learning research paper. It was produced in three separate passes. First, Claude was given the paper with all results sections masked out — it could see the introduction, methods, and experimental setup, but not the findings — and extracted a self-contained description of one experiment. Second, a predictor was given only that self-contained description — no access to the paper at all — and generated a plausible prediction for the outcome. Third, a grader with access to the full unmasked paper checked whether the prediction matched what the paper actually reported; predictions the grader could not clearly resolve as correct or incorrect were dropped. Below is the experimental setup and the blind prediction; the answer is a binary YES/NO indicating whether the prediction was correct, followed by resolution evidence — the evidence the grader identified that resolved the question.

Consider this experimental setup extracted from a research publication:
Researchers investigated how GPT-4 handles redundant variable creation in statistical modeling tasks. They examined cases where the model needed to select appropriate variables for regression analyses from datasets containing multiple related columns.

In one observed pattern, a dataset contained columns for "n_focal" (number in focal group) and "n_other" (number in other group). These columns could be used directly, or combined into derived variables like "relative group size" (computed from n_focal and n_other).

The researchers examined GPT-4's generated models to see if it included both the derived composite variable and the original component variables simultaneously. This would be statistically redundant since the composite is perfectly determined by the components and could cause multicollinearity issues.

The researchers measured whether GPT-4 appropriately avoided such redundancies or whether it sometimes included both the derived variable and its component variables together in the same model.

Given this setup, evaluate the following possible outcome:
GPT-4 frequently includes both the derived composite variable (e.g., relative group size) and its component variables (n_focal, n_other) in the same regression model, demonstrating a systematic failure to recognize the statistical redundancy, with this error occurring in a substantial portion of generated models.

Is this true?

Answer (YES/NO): NO